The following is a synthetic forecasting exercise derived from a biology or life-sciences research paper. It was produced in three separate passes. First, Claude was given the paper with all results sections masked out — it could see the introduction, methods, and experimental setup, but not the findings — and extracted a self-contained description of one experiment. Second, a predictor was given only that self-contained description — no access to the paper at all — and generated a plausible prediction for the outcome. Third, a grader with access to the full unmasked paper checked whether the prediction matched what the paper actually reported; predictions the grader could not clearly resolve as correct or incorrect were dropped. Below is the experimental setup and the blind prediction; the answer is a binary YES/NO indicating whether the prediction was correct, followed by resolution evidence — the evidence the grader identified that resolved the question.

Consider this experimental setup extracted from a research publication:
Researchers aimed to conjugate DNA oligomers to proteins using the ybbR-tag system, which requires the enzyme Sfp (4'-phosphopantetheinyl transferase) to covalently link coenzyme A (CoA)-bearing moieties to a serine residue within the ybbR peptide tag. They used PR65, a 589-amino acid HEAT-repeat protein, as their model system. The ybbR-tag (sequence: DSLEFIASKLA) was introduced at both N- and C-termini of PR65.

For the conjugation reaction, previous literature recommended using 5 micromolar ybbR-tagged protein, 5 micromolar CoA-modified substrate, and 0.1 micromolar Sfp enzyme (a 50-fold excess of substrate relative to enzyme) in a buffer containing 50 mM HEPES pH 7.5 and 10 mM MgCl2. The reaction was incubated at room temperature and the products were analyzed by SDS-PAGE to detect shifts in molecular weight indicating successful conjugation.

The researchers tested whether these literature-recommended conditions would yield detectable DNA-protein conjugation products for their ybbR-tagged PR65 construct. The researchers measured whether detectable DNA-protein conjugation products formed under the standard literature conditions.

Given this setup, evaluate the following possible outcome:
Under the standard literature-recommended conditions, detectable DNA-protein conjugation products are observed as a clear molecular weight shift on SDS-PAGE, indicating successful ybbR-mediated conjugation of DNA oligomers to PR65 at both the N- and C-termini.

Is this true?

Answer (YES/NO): NO